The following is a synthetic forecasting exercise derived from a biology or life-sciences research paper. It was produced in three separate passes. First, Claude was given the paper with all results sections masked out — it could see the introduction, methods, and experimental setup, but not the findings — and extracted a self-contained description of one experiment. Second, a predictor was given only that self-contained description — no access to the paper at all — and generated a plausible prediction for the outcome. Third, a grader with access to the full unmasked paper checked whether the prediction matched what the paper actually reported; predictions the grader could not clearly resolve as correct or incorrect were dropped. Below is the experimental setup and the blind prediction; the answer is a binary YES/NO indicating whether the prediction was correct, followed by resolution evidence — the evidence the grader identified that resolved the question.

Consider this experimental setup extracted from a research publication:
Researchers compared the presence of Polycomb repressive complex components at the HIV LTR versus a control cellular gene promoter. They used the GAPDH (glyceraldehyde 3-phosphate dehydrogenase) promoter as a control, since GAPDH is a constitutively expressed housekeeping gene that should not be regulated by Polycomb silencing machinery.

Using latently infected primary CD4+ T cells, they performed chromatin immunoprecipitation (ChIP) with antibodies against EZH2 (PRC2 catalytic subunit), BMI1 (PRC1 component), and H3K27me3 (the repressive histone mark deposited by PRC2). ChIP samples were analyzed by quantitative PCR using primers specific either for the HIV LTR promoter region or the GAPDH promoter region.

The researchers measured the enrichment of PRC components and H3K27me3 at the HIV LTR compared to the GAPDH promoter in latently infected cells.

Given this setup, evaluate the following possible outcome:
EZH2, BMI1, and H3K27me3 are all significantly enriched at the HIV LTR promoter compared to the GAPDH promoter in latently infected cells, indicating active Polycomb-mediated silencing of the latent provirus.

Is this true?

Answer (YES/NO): YES